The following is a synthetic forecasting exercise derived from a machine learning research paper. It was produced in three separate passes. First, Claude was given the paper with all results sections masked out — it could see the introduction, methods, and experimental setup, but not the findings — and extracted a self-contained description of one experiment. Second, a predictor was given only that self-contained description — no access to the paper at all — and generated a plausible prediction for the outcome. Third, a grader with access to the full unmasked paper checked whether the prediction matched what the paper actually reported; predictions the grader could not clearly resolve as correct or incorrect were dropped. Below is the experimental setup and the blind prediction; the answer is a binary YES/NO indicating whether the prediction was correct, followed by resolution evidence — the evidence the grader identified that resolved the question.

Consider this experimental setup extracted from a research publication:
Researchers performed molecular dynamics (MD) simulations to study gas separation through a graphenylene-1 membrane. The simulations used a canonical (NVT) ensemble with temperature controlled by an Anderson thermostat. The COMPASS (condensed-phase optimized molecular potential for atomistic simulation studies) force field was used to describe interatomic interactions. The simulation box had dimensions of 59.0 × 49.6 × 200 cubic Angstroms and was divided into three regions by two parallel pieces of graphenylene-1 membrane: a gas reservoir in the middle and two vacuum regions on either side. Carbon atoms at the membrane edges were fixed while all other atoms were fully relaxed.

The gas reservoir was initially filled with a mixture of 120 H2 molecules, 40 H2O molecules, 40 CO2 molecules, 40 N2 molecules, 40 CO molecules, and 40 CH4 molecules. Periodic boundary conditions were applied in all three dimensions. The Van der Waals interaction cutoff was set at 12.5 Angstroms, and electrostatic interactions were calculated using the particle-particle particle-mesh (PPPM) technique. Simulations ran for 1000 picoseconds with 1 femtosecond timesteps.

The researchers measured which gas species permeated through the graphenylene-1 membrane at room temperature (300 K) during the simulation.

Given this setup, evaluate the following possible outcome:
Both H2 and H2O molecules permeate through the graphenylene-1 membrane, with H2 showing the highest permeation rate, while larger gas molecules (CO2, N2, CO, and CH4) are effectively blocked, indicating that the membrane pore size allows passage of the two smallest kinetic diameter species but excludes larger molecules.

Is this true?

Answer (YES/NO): NO